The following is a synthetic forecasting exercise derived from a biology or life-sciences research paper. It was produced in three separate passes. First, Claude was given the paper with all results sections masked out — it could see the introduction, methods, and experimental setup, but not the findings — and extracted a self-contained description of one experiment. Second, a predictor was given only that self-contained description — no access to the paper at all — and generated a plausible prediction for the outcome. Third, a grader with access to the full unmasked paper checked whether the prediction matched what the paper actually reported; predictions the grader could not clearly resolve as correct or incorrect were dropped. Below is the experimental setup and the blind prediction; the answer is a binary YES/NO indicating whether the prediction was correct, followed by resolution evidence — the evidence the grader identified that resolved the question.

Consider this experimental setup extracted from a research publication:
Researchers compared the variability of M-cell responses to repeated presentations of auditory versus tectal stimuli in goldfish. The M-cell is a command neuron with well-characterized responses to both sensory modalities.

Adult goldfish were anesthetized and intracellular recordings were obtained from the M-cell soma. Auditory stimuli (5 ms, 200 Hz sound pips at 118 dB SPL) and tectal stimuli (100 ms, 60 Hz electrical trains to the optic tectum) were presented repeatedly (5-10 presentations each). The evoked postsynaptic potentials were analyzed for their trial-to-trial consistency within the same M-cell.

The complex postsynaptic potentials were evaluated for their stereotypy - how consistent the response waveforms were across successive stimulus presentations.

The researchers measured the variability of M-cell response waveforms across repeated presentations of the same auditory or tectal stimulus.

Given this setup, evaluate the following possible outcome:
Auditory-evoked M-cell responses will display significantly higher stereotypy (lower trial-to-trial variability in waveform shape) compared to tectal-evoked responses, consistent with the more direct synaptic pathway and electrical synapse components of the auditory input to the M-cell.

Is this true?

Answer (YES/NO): NO